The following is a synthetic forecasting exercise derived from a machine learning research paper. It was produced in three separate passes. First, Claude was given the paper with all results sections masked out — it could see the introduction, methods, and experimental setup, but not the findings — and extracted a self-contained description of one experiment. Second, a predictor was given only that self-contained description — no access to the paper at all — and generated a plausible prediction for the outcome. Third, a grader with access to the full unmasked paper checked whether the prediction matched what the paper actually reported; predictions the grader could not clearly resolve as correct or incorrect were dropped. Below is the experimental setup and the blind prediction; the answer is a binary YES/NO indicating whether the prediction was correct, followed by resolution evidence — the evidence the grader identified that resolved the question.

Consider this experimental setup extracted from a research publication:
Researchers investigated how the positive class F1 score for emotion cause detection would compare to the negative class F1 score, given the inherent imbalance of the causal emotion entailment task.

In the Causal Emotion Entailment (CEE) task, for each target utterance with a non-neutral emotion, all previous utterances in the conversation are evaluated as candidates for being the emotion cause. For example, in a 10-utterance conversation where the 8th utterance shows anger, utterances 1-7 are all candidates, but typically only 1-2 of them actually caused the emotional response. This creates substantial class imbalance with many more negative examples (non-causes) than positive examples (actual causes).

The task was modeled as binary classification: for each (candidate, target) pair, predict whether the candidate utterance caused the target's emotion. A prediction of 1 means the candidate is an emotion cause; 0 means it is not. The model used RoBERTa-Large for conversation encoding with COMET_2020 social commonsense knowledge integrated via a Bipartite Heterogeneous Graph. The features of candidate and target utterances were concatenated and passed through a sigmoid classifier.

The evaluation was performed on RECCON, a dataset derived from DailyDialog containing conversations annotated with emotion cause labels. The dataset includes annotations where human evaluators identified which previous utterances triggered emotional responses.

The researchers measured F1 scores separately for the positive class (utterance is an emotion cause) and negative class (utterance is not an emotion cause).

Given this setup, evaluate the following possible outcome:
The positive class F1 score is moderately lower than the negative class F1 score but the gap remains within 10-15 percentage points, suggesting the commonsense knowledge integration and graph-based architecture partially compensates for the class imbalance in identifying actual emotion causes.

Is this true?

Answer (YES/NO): NO